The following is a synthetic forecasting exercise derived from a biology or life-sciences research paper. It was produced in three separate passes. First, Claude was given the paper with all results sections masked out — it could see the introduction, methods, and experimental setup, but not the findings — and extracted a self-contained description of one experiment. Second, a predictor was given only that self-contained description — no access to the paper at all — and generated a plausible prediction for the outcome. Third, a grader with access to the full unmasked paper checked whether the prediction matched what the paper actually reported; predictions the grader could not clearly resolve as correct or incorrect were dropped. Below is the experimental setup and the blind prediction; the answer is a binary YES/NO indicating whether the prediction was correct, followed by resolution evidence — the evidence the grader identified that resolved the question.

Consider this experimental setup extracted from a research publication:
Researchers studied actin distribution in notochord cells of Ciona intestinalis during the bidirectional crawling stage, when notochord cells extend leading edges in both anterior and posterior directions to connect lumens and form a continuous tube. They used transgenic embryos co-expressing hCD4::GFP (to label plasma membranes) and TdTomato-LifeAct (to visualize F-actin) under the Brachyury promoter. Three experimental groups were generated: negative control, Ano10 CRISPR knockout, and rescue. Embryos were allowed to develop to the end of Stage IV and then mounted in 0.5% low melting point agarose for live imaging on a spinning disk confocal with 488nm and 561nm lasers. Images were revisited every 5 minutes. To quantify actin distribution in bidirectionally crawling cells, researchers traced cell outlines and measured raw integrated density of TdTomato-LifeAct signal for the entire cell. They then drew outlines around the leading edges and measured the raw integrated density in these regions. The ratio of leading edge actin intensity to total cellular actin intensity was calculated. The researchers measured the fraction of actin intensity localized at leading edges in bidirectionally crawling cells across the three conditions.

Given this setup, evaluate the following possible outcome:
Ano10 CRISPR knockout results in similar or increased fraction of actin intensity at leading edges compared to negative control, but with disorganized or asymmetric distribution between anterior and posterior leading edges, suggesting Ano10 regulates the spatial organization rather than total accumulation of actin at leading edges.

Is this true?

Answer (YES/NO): NO